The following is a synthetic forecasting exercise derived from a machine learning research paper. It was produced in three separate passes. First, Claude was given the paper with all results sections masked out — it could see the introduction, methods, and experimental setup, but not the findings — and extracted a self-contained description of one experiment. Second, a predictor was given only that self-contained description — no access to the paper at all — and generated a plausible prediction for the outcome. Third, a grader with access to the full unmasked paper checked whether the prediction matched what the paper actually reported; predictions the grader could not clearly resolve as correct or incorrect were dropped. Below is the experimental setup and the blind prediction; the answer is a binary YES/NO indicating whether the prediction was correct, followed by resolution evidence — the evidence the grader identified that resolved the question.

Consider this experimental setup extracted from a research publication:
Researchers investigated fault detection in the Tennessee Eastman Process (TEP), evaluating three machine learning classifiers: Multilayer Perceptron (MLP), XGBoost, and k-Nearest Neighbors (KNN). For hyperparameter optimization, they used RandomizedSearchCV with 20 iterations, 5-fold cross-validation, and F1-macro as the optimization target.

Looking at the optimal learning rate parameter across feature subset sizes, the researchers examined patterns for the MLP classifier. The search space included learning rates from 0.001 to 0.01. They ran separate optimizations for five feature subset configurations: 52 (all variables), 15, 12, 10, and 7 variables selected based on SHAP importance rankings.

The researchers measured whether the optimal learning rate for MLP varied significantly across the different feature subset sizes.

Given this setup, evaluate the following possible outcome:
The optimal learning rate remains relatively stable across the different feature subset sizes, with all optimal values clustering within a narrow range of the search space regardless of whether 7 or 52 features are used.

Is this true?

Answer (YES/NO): YES